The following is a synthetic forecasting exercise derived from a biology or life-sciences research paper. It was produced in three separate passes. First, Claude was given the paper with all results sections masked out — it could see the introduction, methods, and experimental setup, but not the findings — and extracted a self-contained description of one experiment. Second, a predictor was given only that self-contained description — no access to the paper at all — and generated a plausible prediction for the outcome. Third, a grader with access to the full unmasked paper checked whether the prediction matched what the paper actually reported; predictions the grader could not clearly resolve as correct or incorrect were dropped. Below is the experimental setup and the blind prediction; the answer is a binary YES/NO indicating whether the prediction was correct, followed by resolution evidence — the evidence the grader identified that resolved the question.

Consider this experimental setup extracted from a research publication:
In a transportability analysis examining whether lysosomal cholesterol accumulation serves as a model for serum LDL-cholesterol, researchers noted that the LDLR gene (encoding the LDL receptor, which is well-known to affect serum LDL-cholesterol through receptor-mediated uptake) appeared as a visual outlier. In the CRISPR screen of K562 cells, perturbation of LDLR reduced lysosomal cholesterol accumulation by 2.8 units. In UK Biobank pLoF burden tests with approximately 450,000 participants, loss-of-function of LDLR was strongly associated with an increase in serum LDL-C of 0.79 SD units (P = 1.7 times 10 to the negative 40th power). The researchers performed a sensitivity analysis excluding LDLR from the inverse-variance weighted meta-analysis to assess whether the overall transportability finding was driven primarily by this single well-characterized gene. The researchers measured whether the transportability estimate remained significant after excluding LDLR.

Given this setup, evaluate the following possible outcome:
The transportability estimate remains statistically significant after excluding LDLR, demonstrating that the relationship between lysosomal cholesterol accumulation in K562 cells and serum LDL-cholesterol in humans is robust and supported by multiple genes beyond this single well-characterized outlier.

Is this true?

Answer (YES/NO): YES